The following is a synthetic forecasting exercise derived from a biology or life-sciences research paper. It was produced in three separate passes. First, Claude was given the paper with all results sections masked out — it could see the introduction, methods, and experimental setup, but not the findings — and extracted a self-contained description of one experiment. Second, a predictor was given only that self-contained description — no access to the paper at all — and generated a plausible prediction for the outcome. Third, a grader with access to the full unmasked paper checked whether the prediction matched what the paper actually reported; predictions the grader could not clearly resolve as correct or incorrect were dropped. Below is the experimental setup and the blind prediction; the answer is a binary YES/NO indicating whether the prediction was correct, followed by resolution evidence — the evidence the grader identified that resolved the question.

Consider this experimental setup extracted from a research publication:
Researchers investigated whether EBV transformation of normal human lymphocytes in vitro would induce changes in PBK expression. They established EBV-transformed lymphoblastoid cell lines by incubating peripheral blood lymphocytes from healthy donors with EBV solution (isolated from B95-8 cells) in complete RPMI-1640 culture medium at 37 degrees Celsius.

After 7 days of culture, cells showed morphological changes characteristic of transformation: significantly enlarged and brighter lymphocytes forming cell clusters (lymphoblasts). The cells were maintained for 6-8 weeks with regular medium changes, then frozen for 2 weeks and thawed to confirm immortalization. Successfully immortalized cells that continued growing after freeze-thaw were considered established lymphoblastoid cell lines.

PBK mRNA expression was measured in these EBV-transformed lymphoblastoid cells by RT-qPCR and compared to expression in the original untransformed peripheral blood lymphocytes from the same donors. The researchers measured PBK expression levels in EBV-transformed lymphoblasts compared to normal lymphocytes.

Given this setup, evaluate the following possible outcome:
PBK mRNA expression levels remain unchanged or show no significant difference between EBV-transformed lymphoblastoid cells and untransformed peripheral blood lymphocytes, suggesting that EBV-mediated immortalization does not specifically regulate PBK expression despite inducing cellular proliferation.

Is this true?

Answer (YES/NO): NO